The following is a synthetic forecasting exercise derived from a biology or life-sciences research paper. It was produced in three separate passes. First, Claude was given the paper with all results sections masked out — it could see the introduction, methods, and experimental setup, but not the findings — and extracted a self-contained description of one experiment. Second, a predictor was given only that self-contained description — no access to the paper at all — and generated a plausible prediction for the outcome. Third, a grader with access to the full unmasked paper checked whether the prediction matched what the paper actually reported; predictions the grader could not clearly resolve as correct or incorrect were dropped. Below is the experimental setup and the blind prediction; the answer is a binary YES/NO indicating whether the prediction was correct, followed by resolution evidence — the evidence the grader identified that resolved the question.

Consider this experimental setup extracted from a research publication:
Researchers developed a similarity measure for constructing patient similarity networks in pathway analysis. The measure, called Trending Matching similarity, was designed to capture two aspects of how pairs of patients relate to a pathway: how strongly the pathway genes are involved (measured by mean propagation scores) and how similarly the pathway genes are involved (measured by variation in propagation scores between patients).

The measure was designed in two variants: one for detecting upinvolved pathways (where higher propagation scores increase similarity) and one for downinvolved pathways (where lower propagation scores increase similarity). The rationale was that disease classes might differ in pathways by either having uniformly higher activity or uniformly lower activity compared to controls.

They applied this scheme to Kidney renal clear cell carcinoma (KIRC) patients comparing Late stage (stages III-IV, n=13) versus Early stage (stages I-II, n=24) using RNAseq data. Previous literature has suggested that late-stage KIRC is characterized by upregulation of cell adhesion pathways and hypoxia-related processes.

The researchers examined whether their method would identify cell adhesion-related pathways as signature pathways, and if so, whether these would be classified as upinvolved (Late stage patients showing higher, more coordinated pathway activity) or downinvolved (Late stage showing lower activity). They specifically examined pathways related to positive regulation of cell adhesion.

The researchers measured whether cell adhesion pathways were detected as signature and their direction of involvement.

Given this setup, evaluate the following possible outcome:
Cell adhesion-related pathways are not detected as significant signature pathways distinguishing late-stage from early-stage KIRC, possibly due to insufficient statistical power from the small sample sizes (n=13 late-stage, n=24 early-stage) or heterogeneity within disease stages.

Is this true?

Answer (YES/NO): NO